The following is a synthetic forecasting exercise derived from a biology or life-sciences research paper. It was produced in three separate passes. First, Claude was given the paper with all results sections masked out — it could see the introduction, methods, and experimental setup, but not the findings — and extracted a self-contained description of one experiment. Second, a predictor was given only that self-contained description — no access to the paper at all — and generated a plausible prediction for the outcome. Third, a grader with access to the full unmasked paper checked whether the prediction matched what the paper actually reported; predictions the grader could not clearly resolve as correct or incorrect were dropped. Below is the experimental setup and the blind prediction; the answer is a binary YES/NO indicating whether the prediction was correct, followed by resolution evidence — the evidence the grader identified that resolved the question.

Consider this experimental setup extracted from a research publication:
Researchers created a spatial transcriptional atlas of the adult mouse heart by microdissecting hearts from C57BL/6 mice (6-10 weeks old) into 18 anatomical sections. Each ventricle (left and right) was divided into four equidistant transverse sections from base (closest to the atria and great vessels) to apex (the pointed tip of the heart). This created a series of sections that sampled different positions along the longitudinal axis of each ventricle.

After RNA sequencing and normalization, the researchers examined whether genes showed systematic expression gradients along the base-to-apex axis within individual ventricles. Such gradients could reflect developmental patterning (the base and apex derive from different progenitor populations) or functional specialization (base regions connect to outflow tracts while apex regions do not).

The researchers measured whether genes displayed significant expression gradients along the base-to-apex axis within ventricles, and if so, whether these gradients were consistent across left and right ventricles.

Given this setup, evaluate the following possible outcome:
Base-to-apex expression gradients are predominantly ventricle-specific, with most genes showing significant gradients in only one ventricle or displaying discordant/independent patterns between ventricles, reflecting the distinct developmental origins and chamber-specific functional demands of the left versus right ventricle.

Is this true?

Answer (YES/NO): YES